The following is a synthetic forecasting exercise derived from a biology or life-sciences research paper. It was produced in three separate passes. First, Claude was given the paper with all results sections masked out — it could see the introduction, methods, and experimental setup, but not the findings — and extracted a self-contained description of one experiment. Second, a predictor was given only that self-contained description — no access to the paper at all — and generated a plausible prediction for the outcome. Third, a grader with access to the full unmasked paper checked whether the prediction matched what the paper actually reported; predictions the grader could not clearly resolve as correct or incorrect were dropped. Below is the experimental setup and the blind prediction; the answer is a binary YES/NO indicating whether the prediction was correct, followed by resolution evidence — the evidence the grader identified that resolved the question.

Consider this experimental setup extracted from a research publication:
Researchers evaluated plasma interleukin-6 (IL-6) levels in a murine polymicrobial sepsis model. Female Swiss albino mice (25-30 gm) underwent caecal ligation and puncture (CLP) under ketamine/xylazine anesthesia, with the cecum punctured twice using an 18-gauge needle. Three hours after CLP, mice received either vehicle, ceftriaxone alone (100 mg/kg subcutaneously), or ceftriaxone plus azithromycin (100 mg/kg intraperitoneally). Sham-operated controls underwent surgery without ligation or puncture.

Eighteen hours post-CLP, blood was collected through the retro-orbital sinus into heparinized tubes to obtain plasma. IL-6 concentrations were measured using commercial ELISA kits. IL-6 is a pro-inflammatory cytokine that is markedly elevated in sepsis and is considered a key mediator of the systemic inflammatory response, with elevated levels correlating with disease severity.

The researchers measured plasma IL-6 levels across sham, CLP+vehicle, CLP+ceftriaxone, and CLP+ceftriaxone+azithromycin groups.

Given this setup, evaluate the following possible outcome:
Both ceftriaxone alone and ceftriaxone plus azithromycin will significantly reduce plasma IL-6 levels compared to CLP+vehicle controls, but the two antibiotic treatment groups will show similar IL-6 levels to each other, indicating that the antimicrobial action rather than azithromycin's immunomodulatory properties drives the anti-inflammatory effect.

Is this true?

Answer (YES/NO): NO